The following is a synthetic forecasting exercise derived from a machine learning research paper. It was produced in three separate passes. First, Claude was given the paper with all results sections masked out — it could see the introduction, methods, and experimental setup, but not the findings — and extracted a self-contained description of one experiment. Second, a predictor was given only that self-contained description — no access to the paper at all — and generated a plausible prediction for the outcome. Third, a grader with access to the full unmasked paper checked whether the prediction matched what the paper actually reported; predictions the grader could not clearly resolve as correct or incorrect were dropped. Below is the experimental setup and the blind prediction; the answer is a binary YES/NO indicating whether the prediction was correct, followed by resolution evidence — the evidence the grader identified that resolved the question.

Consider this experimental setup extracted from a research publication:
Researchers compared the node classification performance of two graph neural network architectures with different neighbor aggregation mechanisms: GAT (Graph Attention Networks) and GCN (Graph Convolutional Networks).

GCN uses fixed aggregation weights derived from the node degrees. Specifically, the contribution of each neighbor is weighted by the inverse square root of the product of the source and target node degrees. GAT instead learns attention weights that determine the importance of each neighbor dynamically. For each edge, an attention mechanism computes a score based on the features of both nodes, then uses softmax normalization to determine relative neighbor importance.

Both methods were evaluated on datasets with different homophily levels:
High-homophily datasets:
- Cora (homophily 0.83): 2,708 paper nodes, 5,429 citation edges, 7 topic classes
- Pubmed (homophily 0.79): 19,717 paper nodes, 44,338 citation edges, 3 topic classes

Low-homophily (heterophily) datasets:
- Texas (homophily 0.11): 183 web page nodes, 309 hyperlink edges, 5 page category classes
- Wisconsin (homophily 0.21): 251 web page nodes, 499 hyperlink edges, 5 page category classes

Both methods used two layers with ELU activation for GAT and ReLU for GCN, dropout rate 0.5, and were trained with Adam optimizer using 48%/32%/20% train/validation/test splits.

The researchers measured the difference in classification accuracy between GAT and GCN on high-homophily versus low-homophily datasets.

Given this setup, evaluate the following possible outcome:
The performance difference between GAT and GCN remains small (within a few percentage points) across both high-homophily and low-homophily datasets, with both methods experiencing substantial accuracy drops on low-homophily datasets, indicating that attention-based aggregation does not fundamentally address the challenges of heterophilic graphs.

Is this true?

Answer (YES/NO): YES